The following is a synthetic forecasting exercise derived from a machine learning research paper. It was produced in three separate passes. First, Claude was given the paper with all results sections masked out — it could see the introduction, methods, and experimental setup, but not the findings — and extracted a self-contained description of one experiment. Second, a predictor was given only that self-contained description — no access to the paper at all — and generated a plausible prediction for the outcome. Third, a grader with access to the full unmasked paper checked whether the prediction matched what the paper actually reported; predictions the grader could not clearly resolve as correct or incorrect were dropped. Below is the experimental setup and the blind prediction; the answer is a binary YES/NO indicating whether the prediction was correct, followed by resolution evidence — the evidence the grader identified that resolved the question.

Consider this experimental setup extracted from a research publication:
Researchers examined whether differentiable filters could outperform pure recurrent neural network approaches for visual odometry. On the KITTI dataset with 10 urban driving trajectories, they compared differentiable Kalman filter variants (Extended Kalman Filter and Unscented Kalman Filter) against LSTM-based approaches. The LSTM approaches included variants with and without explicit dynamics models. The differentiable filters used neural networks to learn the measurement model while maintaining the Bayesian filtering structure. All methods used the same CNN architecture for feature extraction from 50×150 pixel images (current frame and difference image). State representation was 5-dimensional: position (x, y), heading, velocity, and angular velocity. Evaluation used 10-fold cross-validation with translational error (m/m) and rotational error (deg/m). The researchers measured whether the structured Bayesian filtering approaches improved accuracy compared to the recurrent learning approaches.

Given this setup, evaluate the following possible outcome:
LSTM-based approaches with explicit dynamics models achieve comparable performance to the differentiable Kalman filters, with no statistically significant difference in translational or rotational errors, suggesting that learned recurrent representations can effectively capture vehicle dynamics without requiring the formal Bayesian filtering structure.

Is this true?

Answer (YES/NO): NO